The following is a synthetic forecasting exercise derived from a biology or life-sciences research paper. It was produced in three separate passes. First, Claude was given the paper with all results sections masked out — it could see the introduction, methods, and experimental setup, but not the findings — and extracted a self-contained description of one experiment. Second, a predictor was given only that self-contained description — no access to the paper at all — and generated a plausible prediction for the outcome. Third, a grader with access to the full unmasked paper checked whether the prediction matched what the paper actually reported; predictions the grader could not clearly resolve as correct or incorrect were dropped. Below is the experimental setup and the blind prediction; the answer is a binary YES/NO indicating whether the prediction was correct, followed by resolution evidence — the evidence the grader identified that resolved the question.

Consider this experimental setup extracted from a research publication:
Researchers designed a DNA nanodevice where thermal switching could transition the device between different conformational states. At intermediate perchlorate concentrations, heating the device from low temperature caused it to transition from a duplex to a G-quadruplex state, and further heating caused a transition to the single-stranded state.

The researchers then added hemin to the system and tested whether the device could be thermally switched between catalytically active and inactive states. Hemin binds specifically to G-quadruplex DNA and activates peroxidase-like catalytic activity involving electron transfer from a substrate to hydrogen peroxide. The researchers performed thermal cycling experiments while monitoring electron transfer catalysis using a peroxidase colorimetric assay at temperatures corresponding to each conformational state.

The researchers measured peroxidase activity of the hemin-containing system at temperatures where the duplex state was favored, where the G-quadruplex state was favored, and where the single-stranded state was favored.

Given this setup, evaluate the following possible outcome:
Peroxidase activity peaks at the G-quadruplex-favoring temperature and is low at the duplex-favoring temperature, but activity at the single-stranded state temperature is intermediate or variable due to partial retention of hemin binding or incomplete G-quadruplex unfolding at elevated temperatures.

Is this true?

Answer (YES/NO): NO